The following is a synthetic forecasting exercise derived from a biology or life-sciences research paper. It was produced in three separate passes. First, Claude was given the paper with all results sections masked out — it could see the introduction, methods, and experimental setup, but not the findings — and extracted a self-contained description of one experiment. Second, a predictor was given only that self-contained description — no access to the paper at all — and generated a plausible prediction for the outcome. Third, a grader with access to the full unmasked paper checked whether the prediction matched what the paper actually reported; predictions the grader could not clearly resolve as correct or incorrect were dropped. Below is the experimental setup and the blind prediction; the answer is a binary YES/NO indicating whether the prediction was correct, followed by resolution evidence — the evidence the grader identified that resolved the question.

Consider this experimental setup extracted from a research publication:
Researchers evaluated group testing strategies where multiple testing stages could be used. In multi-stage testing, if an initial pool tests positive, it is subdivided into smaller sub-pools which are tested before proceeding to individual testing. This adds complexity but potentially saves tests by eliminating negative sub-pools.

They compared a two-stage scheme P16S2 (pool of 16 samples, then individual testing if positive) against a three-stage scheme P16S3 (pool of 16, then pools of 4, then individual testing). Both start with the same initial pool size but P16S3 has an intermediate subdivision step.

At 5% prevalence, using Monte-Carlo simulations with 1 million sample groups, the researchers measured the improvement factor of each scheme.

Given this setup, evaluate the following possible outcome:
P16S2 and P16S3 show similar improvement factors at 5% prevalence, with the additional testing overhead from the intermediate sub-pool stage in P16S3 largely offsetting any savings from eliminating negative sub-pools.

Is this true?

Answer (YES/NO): NO